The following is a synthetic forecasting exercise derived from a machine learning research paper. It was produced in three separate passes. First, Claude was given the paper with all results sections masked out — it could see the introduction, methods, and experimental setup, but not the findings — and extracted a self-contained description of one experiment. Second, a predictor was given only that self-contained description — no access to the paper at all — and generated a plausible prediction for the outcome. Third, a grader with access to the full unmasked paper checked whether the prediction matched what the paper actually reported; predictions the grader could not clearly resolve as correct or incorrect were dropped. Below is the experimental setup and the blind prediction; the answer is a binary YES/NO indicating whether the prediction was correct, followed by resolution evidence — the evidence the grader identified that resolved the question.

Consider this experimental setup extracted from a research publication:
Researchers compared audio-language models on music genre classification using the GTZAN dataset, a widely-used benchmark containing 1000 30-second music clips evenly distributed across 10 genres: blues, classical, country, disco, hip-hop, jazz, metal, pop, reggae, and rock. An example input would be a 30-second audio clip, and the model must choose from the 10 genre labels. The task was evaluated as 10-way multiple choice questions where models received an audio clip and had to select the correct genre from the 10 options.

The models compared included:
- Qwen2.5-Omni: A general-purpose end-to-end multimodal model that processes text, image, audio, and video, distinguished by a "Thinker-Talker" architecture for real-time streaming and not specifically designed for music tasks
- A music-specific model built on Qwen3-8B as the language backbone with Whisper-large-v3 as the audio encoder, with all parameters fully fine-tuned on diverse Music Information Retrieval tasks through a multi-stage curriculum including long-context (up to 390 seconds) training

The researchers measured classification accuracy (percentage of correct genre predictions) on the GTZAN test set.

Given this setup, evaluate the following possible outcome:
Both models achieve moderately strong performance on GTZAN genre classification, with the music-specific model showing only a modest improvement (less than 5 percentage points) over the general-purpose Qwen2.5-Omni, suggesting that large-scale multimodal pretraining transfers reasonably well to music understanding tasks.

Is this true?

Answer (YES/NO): NO